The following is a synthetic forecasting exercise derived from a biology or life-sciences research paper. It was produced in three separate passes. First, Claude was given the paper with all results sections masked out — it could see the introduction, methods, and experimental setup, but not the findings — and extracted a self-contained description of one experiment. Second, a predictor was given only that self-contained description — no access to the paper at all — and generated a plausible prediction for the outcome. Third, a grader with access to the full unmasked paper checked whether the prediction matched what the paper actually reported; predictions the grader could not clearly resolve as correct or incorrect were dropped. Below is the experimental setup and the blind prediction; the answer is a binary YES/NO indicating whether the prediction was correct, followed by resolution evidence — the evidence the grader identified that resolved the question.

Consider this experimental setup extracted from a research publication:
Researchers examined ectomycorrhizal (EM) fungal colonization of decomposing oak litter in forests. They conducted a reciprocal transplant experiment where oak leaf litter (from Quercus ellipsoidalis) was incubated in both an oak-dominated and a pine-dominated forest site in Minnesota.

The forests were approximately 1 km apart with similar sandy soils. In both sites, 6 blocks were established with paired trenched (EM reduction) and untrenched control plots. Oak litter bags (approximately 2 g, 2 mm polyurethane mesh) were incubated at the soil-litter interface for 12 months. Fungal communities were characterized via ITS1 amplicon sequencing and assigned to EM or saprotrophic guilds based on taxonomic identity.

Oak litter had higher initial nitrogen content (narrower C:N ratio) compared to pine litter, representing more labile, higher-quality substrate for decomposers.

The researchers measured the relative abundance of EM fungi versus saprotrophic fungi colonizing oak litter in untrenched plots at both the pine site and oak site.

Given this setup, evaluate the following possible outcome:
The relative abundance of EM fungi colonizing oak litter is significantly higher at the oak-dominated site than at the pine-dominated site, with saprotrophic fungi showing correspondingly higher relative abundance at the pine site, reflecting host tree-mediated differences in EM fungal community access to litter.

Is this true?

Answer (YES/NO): NO